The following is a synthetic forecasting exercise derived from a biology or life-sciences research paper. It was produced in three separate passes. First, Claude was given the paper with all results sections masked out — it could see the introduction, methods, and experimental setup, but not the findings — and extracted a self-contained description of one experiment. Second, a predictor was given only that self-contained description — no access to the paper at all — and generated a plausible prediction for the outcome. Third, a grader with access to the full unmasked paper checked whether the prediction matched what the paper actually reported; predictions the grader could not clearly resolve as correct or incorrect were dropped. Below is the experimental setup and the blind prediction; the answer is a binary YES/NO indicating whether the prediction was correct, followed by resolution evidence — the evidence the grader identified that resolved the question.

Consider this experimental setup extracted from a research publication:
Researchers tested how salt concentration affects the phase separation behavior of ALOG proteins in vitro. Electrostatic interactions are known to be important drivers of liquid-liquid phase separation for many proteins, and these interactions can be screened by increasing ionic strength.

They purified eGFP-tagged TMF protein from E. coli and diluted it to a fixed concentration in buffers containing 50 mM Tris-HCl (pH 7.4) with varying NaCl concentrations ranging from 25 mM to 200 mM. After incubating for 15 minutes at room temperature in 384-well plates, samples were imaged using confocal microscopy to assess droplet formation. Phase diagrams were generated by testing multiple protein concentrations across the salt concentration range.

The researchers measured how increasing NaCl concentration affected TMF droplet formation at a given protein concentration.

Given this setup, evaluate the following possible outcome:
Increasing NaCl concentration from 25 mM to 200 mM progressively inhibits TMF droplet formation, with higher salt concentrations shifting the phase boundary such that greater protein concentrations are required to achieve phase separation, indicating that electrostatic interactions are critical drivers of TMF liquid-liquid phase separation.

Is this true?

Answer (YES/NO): YES